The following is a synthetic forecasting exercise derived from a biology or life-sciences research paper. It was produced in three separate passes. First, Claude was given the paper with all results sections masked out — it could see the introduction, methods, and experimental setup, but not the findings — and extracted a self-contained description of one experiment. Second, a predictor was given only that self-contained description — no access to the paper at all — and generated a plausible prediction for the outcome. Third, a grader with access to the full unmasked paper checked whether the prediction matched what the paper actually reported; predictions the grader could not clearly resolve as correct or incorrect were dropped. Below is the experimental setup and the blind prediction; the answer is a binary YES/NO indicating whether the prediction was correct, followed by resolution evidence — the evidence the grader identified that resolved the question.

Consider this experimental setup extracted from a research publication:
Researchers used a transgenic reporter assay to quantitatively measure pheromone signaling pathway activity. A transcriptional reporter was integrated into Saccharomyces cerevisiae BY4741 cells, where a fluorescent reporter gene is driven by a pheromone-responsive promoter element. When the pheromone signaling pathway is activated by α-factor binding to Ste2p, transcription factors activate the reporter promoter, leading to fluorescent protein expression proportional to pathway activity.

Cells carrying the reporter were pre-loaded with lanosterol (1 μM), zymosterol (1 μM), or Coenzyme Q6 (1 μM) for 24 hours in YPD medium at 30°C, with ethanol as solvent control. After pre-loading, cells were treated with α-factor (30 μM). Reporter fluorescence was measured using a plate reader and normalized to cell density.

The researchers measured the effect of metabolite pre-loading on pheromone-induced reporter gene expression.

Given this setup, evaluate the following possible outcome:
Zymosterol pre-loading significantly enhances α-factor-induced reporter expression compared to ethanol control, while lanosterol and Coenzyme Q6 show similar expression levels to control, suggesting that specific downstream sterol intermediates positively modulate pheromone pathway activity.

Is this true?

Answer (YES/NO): NO